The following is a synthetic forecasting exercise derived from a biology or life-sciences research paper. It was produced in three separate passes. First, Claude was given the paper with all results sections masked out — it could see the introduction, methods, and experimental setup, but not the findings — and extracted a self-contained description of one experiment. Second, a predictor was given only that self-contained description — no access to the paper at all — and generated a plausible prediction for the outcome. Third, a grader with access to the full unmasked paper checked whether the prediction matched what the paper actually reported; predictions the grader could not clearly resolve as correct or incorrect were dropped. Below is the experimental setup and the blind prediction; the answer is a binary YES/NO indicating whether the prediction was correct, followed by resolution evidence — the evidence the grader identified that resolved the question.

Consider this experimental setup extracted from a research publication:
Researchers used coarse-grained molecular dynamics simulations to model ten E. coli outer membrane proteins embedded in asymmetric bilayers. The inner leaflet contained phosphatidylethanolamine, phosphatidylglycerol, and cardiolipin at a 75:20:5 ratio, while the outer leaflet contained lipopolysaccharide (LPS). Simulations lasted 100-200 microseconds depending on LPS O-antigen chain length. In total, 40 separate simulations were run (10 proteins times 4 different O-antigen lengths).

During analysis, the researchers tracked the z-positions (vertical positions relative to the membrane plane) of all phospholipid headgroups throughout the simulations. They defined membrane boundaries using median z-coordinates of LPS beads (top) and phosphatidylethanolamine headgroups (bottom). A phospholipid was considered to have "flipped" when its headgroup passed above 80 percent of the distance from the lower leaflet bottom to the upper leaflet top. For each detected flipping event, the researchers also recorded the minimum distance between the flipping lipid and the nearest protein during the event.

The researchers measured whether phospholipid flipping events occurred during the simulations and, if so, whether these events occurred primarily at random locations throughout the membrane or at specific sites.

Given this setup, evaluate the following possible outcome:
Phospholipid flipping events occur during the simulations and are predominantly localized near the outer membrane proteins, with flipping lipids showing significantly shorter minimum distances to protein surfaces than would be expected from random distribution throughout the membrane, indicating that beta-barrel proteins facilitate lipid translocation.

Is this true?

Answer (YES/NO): YES